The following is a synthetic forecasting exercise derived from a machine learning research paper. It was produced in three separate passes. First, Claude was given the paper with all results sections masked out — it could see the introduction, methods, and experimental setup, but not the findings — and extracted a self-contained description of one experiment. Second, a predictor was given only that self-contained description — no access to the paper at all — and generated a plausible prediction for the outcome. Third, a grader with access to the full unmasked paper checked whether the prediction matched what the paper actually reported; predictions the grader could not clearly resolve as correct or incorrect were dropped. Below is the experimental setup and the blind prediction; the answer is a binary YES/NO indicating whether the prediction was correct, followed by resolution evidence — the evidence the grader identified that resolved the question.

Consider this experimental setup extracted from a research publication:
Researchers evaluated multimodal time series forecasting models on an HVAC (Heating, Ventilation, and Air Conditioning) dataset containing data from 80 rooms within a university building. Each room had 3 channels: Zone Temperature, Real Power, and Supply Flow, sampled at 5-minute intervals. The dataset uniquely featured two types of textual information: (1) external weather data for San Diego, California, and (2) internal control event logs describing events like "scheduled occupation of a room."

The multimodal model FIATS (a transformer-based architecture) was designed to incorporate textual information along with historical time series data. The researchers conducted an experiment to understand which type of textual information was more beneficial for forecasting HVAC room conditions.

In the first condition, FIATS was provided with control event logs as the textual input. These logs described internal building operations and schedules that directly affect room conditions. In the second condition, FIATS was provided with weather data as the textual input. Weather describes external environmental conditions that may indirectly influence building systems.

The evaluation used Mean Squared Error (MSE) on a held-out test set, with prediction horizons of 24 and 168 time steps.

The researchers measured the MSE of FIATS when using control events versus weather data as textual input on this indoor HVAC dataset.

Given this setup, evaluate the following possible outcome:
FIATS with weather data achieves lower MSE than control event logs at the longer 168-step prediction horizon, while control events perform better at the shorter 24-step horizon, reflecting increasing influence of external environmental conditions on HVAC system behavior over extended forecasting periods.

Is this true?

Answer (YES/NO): NO